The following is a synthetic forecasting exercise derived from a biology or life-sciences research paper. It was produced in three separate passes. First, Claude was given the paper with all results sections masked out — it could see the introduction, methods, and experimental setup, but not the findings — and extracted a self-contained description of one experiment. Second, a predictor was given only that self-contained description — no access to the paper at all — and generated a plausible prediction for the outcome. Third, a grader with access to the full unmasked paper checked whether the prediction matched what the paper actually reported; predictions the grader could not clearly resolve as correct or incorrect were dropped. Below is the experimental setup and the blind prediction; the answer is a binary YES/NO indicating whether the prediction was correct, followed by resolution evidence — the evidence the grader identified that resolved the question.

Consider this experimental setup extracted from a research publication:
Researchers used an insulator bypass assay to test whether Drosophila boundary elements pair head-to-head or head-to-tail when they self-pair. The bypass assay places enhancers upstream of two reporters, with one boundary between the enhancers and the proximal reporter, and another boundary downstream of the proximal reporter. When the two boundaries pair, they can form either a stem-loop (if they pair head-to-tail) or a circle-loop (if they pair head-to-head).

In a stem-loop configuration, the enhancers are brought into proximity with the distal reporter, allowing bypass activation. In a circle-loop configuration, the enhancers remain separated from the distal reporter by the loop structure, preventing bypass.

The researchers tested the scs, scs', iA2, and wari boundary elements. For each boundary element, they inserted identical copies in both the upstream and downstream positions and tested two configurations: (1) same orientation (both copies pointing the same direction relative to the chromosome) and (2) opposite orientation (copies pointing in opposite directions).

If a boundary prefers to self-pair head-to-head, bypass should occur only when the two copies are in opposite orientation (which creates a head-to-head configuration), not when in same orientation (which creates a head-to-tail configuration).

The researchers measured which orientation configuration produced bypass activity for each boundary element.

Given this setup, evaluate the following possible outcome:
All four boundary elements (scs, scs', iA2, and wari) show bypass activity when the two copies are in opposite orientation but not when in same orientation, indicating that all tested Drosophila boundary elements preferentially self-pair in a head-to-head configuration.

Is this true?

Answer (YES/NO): YES